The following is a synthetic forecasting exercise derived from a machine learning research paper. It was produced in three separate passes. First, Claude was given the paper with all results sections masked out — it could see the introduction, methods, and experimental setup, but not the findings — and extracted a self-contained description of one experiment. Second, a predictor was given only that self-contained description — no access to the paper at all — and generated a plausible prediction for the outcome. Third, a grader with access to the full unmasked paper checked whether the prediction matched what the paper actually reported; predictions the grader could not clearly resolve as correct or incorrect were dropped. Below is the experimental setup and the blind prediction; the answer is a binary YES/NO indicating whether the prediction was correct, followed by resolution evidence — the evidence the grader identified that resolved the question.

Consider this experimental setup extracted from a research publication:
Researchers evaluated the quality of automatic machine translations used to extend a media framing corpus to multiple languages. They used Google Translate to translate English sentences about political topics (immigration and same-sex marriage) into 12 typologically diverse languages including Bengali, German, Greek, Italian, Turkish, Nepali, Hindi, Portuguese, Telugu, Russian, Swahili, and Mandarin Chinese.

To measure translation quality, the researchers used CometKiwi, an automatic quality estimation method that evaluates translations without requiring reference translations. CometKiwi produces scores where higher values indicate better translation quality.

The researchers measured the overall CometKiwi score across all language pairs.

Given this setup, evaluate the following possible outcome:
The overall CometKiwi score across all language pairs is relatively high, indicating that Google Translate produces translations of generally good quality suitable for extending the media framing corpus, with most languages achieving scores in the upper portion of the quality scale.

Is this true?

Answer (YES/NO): YES